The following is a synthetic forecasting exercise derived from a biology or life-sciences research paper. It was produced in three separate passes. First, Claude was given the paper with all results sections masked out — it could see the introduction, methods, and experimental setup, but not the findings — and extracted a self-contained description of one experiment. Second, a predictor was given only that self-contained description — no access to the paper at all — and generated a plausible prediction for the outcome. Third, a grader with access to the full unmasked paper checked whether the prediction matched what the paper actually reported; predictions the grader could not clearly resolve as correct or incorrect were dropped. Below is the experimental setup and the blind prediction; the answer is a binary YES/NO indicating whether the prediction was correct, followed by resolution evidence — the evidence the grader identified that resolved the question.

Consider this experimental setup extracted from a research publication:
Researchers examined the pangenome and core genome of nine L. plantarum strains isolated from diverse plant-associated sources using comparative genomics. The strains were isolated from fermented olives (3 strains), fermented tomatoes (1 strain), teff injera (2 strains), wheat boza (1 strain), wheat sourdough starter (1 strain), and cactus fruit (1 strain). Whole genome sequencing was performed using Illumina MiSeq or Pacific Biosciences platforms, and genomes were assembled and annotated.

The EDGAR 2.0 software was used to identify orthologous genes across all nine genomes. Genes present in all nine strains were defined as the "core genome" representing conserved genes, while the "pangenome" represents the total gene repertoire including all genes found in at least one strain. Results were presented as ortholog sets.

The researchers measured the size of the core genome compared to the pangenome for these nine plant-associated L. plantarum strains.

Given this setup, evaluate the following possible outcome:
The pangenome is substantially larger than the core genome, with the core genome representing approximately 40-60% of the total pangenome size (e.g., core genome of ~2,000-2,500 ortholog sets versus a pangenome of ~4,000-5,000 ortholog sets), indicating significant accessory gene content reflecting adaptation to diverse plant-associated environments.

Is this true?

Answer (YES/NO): NO